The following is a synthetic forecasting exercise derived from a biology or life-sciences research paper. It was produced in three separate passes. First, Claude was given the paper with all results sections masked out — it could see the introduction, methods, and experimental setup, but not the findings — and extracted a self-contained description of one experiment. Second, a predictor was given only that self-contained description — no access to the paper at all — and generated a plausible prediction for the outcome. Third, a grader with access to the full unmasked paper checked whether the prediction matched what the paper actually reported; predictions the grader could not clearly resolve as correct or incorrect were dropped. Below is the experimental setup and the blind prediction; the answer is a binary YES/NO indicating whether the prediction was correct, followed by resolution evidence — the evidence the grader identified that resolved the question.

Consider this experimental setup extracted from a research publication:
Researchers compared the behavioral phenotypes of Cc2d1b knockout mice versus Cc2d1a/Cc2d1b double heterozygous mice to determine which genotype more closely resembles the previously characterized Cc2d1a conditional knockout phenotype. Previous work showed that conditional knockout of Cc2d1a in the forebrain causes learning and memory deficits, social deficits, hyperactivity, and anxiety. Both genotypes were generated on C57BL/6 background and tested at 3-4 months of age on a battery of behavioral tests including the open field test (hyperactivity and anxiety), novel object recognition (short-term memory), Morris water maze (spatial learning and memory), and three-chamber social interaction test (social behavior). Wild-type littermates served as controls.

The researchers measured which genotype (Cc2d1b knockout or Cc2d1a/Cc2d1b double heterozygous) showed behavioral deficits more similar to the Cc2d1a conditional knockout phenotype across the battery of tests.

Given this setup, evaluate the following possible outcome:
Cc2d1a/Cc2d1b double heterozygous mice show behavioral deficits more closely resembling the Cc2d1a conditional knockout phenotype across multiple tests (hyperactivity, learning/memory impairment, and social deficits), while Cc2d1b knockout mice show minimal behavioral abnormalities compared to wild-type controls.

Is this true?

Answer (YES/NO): NO